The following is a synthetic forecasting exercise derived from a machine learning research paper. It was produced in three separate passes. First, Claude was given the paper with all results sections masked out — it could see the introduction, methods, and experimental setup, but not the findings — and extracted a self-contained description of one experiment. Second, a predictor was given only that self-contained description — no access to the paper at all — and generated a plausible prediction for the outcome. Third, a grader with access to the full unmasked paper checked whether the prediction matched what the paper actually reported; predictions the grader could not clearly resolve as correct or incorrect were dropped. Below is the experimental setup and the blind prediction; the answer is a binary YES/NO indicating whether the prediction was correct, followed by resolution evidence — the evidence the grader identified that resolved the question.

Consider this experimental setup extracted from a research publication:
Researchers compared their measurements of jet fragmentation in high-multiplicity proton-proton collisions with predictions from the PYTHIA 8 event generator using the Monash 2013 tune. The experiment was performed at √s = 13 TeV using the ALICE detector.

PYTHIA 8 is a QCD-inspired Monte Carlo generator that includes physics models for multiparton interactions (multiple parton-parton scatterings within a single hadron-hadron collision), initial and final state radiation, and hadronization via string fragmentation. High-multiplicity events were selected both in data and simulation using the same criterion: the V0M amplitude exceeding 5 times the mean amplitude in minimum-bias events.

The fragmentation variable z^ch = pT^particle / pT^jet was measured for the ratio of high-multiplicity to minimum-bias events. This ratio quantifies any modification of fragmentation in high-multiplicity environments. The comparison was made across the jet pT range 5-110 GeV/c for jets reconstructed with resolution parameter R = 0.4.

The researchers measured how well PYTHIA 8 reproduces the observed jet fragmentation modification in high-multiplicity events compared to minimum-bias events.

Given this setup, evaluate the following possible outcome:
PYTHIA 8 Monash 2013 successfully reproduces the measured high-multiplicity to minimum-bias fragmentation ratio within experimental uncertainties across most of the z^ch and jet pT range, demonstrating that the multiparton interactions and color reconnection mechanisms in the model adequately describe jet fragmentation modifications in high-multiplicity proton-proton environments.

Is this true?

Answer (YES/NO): NO